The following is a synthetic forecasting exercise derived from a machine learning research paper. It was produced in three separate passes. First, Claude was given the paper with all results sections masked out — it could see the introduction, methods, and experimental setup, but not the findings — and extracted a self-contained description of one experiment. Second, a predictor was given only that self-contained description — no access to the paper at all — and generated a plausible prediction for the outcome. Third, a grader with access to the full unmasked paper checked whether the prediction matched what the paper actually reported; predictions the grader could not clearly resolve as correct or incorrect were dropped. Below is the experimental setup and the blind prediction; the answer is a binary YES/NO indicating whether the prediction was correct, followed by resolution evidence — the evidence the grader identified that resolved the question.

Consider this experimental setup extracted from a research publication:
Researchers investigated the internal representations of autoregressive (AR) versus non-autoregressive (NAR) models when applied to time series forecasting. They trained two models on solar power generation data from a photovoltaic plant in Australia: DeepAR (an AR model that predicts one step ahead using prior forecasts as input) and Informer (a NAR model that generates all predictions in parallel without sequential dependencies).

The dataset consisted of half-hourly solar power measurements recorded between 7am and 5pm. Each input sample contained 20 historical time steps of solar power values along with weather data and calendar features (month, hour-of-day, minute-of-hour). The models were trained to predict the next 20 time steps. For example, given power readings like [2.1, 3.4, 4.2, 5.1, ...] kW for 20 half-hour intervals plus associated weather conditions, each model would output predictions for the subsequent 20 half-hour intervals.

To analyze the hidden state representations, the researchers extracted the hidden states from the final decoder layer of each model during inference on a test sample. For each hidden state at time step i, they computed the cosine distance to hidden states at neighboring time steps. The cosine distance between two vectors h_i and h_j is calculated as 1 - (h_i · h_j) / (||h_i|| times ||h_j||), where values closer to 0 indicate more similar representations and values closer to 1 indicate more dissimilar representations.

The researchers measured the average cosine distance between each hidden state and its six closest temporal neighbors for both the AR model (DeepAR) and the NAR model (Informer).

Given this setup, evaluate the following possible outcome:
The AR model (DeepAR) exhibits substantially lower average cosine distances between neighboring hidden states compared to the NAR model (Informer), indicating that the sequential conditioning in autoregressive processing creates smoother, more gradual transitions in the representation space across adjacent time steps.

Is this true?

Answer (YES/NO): YES